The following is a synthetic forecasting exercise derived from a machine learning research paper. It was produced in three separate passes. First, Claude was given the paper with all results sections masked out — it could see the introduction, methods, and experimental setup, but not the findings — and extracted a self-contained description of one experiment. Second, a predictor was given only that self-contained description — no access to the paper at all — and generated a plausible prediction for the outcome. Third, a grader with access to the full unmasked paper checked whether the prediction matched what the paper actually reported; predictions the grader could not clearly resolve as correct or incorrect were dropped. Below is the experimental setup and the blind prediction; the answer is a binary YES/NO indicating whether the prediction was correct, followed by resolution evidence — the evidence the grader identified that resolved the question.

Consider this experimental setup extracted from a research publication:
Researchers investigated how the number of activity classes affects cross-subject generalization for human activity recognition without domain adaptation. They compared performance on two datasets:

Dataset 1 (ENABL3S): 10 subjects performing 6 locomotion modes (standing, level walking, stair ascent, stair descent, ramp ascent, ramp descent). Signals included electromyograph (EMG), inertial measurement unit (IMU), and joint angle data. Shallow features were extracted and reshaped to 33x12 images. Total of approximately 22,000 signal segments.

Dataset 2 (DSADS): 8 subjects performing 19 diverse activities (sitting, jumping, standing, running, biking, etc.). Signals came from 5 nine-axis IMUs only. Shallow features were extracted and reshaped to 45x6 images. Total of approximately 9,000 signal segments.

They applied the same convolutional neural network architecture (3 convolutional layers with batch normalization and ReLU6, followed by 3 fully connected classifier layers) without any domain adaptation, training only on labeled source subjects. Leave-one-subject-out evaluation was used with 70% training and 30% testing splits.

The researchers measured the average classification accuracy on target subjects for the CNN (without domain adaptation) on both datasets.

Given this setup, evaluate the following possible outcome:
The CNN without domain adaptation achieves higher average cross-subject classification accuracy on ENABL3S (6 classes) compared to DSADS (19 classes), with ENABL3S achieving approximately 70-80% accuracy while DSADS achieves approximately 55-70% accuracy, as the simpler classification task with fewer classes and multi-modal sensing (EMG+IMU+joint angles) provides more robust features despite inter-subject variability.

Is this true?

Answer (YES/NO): NO